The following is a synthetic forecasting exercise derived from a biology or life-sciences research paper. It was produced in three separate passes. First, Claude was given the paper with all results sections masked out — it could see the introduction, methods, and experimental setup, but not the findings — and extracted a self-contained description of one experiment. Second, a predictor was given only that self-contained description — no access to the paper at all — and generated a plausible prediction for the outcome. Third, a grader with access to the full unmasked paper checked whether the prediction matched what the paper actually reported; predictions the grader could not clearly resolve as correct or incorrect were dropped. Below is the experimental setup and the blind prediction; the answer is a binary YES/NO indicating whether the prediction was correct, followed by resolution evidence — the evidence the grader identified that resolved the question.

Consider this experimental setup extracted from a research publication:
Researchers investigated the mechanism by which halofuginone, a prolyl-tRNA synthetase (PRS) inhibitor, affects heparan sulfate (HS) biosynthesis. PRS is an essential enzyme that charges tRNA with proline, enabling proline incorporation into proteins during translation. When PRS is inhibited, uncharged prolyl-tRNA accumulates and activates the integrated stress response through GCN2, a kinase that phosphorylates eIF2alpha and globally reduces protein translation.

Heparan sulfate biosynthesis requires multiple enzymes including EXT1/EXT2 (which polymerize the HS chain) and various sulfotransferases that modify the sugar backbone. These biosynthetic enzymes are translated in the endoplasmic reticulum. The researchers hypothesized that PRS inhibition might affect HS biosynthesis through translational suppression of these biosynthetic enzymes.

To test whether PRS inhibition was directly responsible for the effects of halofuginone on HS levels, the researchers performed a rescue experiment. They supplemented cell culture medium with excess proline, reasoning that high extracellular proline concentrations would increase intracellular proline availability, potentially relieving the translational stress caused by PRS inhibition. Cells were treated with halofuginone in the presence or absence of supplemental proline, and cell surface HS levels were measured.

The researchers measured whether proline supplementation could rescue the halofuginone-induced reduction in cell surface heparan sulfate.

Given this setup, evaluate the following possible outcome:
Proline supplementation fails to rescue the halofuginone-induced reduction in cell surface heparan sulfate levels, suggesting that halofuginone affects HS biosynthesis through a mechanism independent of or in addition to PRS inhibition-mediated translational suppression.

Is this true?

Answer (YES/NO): NO